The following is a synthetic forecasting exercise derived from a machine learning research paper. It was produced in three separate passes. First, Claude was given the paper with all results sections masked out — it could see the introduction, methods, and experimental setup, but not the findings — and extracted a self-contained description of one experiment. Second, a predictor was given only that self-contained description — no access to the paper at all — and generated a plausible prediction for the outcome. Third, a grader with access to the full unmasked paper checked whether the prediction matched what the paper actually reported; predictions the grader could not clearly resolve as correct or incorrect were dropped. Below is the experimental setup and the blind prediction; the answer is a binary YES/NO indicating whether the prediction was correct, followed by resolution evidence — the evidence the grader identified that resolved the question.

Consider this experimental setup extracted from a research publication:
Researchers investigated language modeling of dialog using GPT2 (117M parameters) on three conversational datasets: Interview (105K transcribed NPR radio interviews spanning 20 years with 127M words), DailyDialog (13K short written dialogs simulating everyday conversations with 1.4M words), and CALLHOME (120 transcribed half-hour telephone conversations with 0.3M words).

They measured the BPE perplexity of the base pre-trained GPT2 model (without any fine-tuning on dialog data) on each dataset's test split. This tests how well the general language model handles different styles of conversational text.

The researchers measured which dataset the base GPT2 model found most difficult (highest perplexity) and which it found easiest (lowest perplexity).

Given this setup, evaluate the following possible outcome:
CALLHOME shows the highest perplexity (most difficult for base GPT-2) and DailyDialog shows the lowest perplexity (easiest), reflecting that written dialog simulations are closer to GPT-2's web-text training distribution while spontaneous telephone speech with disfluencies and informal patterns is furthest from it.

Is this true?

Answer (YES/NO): NO